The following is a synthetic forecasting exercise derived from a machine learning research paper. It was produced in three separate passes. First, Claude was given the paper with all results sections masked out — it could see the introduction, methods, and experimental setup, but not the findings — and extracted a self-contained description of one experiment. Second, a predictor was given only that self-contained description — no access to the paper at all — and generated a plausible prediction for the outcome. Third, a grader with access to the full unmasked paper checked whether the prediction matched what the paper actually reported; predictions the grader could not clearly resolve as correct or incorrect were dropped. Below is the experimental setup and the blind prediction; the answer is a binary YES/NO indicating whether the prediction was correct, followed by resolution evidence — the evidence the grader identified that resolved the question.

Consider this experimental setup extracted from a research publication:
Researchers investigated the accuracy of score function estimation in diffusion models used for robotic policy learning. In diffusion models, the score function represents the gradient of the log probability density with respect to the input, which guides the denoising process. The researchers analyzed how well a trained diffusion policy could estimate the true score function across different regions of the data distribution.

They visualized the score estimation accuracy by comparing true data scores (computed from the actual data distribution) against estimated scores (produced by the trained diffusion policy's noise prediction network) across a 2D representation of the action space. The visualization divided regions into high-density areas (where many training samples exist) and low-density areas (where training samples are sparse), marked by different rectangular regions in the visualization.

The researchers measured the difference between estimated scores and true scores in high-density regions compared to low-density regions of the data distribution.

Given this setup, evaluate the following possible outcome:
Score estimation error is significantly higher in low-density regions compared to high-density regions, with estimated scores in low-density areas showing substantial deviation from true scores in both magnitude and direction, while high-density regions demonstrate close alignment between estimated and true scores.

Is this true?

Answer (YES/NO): YES